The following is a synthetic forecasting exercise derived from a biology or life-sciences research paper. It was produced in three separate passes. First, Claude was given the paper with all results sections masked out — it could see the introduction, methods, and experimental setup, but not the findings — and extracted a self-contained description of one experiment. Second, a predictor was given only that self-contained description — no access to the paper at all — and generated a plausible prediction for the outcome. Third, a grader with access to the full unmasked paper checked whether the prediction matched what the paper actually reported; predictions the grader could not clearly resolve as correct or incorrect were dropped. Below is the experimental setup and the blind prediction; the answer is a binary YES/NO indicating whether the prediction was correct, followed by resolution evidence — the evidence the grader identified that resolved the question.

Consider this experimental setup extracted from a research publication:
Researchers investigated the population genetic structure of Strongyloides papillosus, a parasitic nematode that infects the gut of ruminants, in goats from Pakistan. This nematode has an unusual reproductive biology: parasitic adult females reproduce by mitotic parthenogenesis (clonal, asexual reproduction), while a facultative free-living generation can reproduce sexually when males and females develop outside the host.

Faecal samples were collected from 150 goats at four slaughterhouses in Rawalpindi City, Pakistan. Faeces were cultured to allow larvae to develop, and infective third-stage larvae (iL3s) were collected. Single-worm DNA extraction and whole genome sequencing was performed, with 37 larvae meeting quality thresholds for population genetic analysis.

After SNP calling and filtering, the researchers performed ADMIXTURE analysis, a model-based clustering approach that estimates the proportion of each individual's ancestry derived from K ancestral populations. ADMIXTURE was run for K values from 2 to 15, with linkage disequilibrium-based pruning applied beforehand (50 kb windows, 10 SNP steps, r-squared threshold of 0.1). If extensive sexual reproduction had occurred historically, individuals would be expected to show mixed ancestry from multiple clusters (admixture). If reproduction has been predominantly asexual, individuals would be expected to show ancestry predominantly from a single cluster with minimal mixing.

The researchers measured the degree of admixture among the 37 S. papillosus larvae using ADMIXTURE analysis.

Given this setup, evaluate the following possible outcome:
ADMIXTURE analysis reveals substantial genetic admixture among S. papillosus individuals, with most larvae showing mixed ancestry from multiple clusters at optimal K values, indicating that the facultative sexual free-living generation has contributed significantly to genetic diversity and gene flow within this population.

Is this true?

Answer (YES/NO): NO